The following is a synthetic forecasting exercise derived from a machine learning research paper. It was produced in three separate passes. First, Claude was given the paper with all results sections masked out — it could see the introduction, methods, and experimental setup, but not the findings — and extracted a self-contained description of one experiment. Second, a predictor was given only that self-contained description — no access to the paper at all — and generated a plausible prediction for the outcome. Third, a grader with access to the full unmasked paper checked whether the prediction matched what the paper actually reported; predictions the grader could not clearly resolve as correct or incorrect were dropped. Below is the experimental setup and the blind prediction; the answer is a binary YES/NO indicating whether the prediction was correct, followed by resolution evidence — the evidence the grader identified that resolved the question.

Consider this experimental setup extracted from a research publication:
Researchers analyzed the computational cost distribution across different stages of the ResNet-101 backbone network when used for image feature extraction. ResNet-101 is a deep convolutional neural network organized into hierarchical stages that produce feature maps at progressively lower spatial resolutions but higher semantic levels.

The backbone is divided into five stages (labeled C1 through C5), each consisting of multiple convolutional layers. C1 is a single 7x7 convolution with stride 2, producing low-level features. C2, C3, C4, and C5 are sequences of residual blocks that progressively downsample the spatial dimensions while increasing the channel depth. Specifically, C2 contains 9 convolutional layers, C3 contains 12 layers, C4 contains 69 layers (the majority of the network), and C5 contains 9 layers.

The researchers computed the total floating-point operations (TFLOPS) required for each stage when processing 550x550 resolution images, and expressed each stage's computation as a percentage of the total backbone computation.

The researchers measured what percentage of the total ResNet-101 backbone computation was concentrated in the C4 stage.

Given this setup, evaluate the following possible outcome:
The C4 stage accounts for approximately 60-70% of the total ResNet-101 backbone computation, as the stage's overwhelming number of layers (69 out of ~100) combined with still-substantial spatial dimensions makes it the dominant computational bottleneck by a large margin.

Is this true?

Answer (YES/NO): YES